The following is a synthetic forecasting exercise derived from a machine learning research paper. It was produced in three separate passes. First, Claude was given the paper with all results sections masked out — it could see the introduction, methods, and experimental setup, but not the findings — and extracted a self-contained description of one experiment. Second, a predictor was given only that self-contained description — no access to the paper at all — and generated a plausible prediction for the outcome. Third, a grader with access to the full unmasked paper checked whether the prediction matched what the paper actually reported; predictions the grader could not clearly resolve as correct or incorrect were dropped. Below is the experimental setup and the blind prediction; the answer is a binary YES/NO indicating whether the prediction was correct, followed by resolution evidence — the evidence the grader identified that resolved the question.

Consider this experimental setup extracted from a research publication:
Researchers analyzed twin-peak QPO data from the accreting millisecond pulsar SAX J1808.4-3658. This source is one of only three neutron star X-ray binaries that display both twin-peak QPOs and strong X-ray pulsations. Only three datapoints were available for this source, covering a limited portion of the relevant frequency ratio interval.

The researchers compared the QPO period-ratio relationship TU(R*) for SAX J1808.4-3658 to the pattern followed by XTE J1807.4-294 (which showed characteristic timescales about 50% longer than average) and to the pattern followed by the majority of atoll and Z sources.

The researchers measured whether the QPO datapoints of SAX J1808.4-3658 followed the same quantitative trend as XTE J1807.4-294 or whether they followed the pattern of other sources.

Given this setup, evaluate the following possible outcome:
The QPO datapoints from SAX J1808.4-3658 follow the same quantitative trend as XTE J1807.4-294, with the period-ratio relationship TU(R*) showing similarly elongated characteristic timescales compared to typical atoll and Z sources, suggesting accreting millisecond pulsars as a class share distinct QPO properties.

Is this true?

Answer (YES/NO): NO